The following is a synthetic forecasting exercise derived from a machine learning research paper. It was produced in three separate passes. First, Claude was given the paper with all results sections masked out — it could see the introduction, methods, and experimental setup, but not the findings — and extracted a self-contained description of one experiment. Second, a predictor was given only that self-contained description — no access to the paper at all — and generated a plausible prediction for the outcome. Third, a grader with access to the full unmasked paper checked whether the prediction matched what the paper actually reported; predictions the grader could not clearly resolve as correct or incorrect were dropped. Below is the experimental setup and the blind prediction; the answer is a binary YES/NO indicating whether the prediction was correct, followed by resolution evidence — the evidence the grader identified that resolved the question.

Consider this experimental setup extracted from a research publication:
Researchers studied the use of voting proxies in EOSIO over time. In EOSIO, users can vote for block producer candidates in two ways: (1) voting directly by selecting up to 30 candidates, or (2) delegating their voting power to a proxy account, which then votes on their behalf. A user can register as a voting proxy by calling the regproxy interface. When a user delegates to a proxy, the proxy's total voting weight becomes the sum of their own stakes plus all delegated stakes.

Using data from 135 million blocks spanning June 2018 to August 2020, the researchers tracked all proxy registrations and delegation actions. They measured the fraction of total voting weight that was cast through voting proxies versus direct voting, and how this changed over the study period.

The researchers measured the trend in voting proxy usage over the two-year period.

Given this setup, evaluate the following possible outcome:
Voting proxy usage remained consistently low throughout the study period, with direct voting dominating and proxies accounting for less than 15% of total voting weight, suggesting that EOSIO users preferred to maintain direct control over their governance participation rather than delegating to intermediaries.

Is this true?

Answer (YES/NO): NO